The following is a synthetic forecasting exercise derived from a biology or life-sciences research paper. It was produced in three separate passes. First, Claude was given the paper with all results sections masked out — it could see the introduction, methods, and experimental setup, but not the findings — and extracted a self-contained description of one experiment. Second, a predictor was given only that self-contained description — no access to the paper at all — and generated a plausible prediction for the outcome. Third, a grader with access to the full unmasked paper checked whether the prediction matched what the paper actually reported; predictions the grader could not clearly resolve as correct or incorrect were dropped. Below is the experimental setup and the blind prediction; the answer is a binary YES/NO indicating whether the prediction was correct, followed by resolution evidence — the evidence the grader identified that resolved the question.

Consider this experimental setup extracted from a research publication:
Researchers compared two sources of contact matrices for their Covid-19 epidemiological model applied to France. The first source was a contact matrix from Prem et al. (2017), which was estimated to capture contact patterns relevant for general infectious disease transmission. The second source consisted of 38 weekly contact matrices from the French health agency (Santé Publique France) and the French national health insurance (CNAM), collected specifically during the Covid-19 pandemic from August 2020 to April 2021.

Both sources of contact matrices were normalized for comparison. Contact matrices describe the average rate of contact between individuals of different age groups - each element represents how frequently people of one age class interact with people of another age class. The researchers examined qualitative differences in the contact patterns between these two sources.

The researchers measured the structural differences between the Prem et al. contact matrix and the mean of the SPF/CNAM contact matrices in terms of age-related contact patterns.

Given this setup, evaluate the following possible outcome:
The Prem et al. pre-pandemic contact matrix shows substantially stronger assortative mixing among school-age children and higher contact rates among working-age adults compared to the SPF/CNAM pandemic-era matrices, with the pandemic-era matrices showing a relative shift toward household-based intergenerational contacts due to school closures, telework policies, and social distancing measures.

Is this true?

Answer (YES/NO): NO